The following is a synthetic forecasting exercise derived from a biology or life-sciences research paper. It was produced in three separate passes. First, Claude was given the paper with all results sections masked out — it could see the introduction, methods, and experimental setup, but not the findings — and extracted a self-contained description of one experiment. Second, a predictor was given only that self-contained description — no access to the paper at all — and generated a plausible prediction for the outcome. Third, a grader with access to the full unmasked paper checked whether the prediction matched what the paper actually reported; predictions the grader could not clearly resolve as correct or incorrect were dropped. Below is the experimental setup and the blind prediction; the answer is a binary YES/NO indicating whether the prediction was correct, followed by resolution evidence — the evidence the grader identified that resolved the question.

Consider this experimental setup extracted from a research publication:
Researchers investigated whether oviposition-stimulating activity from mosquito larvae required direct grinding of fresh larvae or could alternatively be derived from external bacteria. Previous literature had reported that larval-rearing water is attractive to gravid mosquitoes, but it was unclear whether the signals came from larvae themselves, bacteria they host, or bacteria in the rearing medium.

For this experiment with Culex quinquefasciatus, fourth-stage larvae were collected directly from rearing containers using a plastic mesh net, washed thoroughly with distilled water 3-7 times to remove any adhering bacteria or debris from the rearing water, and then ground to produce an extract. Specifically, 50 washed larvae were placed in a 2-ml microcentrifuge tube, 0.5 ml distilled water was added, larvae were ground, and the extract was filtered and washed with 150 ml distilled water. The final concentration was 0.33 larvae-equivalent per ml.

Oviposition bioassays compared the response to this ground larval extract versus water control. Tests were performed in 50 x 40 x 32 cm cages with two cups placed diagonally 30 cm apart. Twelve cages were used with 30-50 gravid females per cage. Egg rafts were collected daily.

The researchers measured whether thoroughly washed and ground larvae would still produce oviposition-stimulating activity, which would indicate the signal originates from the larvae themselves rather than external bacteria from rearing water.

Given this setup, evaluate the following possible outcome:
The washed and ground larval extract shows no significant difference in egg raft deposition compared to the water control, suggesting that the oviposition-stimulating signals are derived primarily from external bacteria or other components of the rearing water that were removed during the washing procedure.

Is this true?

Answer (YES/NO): NO